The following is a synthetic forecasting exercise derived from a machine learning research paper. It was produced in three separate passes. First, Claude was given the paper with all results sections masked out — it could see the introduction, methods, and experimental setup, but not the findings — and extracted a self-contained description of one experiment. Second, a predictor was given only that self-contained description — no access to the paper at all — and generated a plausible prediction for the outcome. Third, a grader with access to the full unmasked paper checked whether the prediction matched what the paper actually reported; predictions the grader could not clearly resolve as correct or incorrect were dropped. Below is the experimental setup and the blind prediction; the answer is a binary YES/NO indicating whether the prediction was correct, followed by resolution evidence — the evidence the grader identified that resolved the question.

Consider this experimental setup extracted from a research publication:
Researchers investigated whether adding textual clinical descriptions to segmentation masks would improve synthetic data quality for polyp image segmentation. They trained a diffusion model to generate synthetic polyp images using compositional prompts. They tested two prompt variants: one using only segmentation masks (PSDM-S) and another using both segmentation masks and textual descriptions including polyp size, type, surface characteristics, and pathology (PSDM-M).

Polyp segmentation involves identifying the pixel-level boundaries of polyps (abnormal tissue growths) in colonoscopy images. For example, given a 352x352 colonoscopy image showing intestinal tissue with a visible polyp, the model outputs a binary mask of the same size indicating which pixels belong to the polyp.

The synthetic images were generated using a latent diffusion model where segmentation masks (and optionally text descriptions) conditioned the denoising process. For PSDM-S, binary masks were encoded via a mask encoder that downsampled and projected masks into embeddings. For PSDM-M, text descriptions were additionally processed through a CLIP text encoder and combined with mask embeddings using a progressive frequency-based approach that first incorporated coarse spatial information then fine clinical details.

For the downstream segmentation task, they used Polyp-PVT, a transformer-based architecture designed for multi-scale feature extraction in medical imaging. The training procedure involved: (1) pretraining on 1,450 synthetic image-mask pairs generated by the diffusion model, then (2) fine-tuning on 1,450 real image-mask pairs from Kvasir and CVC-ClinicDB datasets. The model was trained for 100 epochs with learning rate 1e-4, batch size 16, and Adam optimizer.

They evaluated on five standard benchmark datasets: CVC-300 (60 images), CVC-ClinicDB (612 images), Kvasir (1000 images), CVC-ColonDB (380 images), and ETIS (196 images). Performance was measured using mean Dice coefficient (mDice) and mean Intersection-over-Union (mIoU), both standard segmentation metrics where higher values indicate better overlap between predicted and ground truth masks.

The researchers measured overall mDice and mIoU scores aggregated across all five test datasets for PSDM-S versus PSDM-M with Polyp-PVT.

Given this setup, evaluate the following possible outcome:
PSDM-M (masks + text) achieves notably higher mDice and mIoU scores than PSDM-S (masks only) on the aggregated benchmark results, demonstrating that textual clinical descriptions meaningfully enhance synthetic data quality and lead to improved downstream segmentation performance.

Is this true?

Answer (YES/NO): NO